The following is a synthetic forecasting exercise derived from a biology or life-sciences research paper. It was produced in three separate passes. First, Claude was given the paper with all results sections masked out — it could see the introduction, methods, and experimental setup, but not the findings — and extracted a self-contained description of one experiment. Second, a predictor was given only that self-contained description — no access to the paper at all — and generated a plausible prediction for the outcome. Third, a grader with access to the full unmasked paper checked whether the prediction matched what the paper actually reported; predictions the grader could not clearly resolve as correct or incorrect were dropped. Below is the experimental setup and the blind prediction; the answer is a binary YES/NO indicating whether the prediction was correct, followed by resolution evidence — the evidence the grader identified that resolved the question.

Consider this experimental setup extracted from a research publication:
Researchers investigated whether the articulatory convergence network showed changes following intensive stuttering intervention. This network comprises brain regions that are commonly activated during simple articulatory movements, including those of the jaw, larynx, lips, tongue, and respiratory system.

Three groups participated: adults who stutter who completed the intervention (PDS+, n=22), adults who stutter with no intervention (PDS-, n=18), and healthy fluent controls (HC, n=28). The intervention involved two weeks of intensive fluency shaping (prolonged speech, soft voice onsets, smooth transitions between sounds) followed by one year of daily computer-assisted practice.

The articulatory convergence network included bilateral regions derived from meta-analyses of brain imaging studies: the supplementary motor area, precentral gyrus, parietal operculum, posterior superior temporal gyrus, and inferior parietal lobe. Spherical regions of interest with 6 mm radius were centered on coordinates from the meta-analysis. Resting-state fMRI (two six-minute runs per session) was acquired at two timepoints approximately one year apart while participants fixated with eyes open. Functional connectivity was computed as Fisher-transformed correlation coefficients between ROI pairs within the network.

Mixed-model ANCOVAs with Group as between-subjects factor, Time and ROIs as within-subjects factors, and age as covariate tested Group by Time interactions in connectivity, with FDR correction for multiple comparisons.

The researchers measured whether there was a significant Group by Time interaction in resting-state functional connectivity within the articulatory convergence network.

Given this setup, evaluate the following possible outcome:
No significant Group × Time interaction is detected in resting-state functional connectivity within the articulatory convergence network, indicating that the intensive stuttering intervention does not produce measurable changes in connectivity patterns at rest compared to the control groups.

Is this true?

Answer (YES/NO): YES